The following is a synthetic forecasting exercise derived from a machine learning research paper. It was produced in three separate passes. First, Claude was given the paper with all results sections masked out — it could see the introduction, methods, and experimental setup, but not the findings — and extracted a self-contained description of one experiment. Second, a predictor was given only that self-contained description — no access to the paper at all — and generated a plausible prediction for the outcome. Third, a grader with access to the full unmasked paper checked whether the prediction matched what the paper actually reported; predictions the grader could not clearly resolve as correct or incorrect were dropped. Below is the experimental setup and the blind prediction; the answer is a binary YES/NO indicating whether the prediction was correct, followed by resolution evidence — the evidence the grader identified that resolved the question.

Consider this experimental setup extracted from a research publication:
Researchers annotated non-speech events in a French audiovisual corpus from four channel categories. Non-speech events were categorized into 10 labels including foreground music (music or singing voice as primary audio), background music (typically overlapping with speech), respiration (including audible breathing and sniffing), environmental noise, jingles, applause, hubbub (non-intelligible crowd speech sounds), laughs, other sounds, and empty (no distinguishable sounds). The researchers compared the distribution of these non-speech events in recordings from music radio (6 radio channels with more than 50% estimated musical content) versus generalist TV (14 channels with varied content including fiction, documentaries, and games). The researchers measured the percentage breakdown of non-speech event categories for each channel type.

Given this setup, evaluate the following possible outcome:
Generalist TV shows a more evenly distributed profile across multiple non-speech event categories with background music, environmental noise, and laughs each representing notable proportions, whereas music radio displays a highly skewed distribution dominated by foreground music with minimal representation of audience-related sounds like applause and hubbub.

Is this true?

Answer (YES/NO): NO